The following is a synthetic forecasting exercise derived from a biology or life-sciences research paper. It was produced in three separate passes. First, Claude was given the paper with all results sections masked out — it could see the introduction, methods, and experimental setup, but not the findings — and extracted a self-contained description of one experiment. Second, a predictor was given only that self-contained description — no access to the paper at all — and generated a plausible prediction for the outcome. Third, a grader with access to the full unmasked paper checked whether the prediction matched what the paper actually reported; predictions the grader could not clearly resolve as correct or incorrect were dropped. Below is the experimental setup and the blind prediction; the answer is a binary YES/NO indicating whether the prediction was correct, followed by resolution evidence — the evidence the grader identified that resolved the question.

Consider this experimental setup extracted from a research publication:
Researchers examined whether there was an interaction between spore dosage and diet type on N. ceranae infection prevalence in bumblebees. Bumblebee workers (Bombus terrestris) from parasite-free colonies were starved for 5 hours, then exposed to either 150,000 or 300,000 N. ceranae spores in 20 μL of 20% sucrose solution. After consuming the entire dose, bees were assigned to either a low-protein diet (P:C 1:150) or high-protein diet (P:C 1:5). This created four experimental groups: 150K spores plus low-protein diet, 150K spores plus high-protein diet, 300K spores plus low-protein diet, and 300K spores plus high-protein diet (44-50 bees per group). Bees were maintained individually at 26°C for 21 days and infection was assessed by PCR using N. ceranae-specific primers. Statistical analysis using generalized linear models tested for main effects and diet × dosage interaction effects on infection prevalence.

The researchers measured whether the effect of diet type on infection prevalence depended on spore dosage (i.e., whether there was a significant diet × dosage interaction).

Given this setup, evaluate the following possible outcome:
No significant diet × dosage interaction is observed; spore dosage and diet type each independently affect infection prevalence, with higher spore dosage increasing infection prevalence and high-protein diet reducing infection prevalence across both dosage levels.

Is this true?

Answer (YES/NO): NO